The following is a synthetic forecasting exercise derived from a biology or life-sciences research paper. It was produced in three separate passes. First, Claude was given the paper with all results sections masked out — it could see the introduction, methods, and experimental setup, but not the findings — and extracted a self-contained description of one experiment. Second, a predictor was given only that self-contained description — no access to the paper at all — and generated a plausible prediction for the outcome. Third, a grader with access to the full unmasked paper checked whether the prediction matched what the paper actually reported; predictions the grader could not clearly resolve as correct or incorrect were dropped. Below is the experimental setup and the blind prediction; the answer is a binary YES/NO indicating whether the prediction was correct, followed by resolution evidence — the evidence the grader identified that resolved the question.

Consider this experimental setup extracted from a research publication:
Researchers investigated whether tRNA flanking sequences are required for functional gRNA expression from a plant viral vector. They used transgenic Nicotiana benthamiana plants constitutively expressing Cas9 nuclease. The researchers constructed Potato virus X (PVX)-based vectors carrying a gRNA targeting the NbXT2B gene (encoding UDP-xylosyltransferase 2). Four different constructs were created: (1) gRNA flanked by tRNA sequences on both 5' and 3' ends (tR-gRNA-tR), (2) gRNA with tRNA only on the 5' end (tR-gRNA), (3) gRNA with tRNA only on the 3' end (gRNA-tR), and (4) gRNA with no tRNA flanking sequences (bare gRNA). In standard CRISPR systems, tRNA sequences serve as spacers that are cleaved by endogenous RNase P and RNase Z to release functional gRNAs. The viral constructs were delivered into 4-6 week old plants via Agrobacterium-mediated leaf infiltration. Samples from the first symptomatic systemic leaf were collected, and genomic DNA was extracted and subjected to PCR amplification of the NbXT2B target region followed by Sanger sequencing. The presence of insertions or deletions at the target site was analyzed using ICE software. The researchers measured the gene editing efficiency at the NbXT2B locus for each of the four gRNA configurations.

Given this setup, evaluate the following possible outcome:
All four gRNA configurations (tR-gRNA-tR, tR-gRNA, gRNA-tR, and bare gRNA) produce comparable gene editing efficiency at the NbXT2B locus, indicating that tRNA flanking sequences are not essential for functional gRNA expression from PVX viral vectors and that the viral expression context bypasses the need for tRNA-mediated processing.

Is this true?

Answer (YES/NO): YES